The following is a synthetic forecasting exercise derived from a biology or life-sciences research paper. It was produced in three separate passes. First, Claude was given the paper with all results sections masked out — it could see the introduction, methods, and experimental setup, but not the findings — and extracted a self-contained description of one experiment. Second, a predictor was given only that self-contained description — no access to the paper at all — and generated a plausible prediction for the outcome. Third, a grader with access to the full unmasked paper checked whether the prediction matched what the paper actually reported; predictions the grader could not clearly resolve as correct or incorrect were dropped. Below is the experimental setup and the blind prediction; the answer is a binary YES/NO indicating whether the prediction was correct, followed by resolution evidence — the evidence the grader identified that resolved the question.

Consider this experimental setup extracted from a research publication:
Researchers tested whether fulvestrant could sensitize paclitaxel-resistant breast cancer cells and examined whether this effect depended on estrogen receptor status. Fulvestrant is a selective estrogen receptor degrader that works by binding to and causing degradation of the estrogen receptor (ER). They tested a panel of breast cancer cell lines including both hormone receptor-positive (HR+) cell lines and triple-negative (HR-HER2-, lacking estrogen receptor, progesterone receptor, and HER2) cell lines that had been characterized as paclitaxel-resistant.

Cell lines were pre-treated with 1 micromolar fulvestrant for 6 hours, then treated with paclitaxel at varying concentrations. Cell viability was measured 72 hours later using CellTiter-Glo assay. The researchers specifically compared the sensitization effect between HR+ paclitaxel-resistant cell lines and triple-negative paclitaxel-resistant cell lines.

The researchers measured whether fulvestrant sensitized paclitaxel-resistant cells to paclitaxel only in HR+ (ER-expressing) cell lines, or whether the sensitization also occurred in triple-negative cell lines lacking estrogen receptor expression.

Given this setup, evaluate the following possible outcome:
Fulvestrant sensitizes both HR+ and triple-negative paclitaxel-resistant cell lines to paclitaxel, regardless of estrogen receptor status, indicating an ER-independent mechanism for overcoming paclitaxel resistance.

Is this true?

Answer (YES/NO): NO